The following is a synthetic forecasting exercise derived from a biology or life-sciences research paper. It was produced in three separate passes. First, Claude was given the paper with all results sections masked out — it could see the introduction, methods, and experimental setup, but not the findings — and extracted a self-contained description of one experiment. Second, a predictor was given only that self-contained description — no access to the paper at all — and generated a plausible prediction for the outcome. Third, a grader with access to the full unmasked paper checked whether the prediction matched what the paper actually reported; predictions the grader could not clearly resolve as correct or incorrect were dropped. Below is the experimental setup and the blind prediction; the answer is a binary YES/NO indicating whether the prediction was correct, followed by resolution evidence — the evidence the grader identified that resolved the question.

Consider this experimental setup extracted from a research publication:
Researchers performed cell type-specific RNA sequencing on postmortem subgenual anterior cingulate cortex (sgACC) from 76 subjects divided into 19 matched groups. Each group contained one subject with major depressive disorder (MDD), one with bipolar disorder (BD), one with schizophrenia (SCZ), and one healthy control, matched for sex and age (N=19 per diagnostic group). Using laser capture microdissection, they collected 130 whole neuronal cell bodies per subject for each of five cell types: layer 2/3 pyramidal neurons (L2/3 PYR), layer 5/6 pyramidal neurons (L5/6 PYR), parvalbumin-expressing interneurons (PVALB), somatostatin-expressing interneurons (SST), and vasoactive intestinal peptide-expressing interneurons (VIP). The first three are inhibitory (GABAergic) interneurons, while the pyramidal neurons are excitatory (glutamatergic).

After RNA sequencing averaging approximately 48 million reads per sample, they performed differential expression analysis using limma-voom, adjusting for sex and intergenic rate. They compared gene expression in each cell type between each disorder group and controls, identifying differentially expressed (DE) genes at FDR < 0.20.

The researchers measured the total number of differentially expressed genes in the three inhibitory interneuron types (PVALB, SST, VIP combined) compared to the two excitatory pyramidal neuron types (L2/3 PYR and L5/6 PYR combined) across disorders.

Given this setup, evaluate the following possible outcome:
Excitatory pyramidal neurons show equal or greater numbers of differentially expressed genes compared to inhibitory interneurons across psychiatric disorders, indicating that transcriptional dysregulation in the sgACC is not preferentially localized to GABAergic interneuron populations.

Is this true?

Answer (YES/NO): NO